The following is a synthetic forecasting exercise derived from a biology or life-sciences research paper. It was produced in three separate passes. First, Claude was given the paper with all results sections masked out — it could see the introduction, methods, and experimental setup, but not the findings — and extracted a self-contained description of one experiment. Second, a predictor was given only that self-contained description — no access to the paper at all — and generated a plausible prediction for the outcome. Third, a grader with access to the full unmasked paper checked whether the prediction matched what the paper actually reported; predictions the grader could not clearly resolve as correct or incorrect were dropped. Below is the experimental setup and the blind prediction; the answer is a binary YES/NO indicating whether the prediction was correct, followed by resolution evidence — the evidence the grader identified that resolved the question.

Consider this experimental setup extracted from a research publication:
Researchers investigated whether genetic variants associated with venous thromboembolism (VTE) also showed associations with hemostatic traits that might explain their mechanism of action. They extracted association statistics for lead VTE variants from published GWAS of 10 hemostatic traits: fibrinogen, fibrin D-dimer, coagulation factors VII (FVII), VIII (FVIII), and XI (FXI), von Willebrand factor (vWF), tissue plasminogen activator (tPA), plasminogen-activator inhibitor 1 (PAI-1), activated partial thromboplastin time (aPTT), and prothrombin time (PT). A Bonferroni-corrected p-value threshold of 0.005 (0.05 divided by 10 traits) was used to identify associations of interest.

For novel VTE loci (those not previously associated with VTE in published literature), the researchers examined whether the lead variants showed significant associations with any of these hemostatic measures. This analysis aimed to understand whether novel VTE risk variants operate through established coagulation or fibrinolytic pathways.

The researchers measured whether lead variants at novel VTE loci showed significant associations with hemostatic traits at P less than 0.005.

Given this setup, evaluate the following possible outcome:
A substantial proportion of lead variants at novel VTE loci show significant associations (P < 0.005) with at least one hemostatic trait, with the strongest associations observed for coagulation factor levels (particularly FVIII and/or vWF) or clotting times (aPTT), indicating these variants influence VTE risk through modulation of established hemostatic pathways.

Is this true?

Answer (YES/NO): NO